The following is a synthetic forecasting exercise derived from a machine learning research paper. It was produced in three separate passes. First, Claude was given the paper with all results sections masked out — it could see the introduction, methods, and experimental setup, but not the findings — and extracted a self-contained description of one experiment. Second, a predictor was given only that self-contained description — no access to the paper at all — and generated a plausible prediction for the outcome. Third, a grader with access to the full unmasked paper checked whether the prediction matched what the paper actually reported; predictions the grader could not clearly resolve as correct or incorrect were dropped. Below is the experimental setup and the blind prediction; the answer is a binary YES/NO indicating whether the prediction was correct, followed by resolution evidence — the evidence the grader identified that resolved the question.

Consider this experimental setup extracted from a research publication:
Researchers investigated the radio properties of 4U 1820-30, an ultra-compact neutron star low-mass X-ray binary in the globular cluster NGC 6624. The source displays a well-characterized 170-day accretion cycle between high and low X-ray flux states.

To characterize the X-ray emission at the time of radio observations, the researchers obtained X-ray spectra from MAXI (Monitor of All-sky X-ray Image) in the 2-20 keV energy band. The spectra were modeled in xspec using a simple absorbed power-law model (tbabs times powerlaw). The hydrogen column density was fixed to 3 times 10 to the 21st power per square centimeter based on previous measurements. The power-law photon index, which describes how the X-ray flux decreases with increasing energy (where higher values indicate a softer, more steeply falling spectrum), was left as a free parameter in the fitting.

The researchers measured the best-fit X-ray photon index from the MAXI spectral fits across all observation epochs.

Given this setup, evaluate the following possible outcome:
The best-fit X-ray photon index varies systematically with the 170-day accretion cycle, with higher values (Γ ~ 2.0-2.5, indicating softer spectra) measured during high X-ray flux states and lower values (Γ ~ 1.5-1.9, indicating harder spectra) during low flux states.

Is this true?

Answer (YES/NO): NO